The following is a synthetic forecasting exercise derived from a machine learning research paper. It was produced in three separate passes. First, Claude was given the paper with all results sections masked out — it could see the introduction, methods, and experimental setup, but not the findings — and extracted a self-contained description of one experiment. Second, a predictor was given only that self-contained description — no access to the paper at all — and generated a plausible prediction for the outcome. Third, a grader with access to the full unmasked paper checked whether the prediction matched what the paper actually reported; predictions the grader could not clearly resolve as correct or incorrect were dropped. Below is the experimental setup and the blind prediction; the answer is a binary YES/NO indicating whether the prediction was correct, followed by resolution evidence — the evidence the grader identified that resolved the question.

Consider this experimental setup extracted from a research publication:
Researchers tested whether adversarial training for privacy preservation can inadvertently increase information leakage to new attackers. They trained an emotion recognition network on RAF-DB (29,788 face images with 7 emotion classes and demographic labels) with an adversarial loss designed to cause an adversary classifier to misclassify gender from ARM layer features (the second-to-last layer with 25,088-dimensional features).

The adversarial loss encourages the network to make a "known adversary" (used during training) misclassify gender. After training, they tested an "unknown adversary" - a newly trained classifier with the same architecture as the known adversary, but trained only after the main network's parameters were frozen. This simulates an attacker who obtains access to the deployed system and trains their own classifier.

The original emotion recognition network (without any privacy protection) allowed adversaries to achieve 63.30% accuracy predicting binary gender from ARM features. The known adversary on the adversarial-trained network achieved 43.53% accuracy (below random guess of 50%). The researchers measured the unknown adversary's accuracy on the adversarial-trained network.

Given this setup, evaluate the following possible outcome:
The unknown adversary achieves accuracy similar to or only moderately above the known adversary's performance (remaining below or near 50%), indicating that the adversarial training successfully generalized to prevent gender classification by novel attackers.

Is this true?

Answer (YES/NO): NO